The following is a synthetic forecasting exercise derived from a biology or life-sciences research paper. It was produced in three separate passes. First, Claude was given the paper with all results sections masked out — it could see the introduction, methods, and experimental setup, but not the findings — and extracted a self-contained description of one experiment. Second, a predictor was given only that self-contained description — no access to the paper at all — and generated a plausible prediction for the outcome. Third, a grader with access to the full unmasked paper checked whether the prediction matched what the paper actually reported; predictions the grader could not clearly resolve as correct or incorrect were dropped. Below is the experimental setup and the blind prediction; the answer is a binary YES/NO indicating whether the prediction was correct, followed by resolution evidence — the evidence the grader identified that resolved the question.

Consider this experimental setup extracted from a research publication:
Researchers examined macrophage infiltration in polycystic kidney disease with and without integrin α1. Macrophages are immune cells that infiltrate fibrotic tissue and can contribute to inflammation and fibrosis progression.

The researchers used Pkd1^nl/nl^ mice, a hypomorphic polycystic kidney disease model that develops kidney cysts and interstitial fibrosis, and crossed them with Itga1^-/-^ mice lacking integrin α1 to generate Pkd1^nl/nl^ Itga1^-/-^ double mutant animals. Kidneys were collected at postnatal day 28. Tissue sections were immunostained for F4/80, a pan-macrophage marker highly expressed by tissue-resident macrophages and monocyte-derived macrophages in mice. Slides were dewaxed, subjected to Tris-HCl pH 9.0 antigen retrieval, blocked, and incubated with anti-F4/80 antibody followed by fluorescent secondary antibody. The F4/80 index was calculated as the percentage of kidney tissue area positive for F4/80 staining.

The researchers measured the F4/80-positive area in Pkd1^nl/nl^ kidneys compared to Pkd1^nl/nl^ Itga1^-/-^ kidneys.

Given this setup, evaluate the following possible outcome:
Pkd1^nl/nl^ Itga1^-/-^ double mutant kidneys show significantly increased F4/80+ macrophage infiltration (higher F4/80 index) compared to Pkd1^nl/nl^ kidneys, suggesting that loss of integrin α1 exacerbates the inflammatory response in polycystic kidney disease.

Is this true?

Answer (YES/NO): NO